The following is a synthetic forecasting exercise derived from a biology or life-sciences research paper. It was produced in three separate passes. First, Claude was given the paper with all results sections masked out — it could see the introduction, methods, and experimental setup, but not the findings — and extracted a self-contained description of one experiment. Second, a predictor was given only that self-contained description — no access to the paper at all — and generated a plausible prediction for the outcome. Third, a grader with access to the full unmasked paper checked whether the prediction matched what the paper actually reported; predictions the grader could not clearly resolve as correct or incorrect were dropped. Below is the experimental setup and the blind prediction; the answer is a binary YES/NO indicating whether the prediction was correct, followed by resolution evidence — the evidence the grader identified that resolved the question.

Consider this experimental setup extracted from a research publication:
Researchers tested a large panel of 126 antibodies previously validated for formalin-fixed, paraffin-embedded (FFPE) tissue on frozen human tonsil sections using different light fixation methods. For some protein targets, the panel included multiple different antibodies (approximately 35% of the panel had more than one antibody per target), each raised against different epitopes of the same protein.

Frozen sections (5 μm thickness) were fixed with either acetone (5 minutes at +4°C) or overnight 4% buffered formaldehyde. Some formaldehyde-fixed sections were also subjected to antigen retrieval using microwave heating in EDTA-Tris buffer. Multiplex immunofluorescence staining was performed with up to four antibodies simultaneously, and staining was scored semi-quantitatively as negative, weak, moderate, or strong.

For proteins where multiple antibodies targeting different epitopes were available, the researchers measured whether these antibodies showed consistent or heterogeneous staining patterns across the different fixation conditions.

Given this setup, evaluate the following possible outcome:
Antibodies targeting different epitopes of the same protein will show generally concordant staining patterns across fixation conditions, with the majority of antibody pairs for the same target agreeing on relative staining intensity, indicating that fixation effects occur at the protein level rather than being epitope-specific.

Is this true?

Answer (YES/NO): NO